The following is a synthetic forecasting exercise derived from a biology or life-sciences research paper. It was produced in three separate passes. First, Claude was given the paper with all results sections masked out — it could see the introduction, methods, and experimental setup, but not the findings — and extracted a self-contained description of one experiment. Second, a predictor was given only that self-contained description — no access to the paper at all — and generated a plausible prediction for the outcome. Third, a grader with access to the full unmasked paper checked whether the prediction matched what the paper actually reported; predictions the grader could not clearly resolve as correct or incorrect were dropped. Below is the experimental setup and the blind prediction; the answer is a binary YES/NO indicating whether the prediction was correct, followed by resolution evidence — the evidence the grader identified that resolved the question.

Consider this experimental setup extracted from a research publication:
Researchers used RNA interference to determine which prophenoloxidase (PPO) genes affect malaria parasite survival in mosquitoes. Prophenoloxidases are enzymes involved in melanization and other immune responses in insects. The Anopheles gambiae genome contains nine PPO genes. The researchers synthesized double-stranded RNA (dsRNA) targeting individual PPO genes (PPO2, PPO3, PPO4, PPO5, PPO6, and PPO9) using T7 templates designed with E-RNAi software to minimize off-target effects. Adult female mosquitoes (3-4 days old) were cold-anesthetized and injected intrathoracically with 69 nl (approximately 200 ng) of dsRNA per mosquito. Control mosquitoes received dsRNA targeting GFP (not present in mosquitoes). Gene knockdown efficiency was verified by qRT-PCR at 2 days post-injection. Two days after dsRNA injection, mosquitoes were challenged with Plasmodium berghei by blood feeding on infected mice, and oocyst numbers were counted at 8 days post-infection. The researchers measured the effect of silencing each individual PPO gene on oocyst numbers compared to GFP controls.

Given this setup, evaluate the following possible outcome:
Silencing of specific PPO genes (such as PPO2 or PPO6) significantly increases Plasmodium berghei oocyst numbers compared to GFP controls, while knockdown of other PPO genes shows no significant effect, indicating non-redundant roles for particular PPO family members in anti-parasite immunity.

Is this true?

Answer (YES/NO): NO